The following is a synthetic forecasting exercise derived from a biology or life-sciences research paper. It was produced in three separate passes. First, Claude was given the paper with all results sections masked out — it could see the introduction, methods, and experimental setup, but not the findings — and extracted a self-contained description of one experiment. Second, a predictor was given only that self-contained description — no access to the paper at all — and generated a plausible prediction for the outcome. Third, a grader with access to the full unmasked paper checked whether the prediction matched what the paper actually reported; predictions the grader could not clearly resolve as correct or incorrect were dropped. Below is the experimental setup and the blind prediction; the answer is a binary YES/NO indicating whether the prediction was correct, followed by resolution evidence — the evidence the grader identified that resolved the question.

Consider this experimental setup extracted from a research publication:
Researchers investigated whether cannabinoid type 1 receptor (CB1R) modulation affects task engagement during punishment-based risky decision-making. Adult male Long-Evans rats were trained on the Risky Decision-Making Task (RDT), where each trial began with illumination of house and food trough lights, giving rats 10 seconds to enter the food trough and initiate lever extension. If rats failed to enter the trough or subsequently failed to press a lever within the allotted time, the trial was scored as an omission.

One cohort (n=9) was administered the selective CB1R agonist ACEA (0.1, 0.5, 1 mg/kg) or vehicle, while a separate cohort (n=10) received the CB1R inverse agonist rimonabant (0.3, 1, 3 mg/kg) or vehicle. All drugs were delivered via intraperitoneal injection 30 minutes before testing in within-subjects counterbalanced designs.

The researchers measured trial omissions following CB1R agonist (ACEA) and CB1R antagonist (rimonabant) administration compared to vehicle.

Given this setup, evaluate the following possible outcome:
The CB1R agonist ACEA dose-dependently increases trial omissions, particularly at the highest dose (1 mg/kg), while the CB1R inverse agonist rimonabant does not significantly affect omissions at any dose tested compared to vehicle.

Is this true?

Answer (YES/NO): NO